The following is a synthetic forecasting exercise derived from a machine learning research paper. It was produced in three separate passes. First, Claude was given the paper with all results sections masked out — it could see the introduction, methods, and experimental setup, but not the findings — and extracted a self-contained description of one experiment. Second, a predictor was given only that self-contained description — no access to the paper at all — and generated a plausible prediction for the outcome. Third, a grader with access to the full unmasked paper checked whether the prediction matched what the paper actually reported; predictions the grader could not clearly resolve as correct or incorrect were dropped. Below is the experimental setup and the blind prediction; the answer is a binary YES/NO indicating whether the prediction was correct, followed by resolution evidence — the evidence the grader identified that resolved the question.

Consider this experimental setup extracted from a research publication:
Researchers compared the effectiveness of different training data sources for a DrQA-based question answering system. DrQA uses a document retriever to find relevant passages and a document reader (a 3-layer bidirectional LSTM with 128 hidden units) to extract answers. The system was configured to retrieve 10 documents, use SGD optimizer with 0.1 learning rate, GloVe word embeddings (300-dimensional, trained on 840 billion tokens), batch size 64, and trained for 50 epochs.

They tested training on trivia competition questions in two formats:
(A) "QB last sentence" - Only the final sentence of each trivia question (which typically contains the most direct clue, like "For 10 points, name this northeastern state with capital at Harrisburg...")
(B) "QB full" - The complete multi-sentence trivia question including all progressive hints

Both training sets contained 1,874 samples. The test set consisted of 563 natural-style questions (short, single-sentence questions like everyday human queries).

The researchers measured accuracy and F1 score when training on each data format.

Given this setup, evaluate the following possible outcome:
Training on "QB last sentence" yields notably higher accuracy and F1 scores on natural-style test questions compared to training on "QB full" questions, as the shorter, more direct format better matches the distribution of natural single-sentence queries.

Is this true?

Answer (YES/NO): YES